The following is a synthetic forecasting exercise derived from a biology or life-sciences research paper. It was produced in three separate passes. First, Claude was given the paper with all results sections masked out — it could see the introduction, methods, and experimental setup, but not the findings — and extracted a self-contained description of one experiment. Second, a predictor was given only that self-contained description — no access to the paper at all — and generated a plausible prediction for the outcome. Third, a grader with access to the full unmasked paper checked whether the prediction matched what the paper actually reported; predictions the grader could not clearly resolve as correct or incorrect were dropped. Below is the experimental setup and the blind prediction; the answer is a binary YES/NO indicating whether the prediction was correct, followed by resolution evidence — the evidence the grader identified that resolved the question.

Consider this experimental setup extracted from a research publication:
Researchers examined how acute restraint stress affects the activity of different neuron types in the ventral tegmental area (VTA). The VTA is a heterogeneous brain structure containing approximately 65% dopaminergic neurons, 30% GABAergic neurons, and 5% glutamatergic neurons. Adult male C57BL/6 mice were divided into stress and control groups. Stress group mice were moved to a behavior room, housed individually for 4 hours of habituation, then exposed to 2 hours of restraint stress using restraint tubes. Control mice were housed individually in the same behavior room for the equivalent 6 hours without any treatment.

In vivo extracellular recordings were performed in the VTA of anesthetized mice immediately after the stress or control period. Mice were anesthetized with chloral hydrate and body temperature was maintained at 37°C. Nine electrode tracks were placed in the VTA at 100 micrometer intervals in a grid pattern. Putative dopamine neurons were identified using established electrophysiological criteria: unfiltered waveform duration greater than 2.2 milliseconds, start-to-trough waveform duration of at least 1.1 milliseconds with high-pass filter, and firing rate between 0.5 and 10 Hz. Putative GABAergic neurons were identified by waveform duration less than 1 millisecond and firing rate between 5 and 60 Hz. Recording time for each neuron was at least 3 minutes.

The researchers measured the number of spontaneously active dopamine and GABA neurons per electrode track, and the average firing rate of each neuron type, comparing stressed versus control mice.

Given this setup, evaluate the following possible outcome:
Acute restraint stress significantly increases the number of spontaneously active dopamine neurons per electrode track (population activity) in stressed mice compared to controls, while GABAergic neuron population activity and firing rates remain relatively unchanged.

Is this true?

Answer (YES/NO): NO